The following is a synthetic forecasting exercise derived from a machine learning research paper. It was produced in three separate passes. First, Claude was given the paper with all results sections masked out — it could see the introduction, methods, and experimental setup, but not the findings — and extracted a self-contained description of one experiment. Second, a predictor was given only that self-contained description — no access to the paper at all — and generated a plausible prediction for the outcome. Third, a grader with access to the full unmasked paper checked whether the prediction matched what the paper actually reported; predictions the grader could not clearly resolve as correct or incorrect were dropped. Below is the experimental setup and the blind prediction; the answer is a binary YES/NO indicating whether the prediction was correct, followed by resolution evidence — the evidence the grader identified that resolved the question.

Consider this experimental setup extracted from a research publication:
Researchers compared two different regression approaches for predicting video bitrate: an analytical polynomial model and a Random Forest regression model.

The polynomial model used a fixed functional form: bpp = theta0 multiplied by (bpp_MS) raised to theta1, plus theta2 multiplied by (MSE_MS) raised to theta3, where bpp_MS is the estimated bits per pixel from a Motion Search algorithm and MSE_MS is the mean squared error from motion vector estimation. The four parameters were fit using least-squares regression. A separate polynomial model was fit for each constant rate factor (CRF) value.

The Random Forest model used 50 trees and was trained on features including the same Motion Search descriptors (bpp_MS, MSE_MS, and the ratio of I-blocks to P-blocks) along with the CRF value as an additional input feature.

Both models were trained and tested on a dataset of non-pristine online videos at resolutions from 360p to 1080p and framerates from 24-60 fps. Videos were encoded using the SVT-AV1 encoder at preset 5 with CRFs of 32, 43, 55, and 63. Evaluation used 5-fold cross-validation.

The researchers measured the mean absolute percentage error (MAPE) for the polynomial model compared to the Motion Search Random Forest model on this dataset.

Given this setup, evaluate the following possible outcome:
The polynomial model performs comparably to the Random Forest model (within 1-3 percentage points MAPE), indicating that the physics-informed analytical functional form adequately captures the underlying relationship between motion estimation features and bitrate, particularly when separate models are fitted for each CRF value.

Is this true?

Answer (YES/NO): NO